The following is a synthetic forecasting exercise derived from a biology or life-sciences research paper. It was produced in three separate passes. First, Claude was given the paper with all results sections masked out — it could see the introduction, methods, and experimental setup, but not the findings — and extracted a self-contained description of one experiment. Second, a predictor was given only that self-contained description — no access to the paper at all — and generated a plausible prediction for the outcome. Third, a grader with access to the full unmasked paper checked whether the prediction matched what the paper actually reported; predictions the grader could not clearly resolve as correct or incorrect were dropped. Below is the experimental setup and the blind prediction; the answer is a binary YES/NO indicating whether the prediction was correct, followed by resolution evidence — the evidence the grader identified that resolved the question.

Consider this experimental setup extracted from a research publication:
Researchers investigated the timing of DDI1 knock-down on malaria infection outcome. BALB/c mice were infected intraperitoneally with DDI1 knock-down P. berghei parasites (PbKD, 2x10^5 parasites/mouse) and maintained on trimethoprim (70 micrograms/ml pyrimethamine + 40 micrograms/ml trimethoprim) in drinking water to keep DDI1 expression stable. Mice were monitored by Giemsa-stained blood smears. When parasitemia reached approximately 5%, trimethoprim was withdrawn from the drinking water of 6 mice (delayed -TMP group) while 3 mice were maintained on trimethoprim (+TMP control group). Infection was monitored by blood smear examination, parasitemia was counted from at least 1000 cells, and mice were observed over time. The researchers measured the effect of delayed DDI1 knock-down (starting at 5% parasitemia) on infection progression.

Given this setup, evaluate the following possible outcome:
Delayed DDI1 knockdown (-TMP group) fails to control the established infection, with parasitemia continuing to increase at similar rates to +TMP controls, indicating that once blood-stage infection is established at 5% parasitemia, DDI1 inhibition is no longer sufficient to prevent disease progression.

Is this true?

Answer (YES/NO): NO